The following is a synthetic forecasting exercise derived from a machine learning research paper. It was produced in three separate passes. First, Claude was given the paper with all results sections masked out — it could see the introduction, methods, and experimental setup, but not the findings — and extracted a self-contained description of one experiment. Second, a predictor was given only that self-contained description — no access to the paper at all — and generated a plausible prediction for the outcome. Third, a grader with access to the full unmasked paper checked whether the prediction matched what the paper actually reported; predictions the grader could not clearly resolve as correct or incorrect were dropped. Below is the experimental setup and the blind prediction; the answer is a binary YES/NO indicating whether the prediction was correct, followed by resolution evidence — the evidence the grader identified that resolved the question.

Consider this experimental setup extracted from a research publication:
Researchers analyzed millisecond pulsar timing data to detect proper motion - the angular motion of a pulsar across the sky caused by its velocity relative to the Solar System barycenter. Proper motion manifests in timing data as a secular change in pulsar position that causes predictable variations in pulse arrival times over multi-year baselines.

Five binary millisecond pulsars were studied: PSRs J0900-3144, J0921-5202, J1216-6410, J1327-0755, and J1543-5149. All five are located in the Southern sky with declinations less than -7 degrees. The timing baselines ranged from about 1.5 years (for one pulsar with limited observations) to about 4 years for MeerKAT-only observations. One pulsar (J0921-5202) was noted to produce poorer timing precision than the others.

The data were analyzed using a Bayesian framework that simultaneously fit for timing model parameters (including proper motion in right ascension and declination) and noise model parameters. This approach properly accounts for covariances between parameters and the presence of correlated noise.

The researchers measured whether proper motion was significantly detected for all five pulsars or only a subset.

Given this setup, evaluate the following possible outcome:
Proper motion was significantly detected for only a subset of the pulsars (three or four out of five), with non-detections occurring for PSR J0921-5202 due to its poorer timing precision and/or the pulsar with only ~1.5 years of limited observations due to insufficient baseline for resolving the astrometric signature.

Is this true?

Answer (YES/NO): NO